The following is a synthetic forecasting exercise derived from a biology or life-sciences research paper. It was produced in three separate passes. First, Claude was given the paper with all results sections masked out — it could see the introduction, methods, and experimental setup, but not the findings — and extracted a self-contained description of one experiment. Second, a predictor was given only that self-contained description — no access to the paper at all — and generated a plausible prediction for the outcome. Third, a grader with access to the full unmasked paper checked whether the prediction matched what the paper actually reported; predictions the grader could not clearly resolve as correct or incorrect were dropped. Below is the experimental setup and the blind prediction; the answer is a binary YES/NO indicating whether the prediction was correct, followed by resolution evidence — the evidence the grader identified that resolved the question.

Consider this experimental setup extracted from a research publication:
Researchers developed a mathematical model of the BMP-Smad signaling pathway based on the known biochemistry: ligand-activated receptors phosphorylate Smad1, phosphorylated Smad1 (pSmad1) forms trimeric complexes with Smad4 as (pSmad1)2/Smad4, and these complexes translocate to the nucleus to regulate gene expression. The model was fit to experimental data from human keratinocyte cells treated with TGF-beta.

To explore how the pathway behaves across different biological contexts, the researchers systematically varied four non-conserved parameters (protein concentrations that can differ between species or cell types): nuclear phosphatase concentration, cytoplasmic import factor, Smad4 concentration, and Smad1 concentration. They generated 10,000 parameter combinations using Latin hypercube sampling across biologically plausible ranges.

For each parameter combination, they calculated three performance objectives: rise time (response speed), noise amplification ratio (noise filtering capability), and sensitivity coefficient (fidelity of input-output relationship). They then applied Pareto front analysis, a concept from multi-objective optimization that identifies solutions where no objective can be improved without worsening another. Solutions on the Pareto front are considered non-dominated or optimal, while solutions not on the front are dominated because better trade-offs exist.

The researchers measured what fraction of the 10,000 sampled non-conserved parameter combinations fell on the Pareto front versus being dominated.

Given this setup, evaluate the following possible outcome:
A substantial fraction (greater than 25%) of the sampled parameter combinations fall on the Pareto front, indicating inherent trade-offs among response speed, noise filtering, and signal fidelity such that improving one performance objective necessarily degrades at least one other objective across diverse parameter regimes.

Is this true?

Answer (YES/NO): YES